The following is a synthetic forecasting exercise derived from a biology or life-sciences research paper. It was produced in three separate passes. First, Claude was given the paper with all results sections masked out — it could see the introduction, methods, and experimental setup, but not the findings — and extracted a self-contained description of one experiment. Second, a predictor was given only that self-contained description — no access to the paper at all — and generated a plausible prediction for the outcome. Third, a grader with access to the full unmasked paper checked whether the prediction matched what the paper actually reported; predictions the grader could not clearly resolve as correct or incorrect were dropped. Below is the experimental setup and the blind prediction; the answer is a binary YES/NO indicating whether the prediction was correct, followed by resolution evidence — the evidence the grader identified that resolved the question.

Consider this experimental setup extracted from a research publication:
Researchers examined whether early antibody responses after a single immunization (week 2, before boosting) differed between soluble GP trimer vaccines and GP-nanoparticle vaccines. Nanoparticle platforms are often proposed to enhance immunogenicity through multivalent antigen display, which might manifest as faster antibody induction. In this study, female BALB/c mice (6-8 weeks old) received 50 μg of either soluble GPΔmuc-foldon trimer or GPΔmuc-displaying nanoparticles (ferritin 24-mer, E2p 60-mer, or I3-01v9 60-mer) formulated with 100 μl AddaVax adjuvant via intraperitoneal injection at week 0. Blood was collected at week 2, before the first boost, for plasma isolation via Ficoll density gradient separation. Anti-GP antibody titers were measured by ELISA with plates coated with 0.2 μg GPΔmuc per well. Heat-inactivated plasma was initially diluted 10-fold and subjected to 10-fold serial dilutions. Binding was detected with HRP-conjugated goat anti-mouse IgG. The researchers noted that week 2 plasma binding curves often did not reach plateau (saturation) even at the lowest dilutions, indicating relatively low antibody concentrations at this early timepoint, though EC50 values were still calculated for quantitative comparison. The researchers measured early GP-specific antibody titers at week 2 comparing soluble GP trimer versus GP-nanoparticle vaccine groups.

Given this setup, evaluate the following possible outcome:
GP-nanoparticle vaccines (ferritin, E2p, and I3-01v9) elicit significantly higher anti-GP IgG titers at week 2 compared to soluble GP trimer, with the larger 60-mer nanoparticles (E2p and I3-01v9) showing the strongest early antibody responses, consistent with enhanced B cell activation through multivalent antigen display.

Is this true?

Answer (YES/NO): NO